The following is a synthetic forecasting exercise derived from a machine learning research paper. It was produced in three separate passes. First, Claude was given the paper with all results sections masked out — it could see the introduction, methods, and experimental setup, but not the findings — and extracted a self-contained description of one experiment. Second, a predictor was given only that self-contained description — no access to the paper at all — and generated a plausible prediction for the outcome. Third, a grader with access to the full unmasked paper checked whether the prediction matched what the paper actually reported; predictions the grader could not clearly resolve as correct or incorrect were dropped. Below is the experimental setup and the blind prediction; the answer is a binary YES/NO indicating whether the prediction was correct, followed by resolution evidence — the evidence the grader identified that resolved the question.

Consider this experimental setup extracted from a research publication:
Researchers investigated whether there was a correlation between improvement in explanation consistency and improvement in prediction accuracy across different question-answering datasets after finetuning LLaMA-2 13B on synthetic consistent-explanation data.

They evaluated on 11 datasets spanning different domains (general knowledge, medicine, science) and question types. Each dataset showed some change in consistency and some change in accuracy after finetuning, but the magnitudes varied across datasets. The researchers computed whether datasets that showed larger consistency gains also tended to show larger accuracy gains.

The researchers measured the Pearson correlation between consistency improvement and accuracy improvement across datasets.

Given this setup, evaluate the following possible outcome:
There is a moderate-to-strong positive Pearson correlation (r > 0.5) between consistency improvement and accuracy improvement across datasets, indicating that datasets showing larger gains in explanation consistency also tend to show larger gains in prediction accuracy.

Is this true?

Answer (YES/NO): NO